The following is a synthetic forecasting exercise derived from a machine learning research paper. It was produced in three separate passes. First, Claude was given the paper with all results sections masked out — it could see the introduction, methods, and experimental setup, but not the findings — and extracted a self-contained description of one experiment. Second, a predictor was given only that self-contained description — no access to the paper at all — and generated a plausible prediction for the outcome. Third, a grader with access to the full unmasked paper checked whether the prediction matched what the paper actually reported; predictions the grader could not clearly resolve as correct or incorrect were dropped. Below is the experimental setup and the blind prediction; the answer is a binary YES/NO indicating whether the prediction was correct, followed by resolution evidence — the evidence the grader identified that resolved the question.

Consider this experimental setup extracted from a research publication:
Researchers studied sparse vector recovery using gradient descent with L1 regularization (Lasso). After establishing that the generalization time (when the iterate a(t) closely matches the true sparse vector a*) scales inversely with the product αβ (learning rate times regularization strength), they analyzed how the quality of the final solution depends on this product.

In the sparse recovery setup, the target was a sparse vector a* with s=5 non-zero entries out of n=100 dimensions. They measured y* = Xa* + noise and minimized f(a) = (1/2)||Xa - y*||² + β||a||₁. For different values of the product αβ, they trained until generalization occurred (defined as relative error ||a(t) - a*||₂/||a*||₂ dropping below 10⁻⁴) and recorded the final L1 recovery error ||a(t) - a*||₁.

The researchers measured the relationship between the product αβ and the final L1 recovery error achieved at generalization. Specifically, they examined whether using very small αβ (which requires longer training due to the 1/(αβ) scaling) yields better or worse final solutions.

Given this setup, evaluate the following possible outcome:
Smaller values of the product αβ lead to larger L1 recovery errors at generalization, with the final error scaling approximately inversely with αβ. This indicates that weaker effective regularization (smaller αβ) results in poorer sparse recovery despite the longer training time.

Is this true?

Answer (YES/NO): NO